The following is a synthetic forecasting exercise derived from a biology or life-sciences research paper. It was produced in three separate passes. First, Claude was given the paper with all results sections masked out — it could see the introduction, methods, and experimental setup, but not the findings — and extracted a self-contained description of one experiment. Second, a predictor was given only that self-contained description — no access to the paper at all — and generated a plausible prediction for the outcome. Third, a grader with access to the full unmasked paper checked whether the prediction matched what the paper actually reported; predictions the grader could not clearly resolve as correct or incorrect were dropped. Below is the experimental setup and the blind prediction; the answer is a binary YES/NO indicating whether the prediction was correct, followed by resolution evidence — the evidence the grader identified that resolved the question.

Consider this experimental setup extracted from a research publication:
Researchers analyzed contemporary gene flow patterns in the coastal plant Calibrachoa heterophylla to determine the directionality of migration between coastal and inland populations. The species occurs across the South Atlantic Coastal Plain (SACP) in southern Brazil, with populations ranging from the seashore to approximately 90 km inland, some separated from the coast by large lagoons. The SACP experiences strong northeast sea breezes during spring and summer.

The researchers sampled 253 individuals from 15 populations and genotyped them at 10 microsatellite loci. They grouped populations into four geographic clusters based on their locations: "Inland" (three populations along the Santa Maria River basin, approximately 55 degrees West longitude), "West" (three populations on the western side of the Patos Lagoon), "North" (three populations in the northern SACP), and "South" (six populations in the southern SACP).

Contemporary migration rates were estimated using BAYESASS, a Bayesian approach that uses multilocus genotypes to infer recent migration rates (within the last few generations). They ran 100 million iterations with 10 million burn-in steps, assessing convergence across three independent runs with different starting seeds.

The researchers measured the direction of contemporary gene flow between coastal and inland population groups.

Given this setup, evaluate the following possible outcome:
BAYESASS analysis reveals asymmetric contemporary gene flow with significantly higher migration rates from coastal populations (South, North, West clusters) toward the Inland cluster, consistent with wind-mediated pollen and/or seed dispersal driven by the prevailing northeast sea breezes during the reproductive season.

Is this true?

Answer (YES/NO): NO